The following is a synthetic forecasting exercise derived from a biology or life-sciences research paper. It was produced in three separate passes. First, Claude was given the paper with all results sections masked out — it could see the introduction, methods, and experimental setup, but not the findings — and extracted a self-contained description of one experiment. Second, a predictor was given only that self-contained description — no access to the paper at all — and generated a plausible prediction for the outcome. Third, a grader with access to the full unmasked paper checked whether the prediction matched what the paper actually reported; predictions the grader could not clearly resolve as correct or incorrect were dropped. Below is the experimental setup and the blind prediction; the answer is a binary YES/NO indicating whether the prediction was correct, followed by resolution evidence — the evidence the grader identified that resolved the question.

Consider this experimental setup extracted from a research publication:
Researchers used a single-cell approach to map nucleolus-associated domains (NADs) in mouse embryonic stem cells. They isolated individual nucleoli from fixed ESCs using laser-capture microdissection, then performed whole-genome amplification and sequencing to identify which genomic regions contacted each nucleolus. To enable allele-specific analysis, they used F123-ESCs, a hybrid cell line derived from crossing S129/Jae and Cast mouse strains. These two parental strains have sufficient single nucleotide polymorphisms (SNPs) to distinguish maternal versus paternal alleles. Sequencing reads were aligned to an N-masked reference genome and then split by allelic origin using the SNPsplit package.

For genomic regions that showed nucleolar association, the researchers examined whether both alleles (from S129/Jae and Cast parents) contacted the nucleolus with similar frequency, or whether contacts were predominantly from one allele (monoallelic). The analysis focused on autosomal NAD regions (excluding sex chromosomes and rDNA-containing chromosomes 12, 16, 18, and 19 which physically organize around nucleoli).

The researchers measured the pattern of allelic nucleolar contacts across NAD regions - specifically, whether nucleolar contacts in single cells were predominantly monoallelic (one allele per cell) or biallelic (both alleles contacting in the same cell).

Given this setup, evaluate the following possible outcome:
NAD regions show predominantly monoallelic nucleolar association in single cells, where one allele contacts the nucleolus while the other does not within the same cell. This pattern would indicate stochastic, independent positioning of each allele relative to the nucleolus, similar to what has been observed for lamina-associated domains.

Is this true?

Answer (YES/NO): YES